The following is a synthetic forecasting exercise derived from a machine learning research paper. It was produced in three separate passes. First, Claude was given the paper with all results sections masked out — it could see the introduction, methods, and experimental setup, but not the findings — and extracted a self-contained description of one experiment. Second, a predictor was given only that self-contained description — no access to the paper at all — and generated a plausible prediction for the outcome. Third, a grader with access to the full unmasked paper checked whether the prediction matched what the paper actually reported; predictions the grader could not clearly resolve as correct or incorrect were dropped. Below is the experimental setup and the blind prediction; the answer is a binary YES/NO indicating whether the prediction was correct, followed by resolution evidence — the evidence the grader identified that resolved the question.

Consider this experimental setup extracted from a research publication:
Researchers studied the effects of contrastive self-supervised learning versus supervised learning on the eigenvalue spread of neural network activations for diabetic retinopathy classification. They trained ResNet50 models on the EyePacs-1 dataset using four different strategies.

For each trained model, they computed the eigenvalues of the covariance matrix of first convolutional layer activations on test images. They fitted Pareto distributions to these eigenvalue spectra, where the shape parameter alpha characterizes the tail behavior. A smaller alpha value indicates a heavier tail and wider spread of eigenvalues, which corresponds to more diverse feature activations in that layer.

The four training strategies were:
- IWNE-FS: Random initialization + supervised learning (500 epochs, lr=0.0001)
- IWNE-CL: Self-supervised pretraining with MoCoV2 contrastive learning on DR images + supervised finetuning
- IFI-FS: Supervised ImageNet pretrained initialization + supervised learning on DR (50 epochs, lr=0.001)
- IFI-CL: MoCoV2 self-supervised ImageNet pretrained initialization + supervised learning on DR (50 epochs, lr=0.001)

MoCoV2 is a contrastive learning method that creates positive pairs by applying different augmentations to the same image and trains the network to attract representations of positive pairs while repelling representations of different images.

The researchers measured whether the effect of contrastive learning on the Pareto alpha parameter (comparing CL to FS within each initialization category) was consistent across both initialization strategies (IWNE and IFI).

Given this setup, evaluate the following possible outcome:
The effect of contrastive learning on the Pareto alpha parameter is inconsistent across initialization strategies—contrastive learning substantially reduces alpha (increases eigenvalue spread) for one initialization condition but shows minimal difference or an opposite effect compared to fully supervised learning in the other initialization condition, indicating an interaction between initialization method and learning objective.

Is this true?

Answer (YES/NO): NO